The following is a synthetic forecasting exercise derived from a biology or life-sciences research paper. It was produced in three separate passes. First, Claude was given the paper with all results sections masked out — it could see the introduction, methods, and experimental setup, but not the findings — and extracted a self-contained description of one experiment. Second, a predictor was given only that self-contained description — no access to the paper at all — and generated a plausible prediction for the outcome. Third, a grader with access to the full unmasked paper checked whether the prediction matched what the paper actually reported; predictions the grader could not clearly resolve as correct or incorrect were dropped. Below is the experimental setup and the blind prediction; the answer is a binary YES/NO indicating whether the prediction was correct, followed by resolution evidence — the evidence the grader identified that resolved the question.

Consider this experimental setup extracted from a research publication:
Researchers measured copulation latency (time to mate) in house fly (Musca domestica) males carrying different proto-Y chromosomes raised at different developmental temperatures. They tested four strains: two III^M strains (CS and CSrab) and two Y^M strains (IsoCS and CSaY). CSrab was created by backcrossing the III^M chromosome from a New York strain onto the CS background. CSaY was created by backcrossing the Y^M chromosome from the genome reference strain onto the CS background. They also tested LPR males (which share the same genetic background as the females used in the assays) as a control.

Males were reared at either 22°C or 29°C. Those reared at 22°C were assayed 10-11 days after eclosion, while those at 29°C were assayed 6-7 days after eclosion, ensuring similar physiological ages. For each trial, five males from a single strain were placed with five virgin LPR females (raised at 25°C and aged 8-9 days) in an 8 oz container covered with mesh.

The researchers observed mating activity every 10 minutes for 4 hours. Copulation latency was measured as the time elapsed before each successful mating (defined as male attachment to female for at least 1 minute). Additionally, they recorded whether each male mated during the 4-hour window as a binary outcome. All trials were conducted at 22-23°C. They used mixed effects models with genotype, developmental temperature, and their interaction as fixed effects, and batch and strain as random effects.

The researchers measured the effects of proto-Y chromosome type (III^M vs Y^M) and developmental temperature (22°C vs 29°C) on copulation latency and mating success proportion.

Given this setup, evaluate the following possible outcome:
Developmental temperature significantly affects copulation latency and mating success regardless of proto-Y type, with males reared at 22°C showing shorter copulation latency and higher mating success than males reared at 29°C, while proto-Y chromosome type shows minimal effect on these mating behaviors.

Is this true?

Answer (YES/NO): NO